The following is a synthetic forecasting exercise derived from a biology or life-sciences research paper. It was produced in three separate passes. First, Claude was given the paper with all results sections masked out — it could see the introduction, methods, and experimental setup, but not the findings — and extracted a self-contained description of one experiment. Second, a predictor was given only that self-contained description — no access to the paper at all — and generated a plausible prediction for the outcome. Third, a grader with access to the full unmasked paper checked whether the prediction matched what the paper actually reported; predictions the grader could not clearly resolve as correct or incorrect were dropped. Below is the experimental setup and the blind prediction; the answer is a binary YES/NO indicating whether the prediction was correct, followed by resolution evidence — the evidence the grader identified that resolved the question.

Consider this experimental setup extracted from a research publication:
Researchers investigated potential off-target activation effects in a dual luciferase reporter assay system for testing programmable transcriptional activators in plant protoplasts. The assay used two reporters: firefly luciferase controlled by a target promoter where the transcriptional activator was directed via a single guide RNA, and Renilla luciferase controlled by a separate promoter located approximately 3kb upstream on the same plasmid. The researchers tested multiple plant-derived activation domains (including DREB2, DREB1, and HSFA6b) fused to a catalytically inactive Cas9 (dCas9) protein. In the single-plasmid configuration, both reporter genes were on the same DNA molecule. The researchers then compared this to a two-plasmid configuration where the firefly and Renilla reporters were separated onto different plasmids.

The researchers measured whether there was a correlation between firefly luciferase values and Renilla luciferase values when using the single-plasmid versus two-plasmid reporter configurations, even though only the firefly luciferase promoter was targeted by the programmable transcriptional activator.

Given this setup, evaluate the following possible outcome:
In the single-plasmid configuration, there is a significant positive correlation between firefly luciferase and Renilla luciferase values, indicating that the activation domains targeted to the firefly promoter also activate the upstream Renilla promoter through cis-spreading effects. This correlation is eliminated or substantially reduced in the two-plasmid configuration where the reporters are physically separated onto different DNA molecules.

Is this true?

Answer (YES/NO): YES